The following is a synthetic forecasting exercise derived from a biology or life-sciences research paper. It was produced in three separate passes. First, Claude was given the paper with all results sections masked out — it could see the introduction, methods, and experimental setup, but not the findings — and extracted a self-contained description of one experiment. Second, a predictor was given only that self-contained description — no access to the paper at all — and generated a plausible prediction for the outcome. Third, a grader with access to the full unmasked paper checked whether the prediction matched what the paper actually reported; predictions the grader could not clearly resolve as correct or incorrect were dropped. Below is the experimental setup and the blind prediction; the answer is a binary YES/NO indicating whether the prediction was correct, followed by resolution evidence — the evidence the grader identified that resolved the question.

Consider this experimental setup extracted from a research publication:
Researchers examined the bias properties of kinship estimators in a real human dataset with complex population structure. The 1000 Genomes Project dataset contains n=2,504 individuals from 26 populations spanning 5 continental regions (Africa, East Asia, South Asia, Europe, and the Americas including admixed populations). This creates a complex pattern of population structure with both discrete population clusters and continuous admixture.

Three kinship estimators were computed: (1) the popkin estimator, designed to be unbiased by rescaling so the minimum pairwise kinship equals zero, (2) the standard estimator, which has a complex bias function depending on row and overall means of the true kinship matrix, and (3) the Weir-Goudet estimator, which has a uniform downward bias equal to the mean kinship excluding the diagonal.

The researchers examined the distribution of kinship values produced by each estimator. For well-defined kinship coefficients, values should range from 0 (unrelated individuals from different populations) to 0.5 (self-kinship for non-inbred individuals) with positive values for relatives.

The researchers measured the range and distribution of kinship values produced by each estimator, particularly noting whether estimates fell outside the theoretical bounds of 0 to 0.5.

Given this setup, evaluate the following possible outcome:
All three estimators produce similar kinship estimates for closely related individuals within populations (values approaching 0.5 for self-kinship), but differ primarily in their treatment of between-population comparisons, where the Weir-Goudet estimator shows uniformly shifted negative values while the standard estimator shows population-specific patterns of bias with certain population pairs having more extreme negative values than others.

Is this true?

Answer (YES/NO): NO